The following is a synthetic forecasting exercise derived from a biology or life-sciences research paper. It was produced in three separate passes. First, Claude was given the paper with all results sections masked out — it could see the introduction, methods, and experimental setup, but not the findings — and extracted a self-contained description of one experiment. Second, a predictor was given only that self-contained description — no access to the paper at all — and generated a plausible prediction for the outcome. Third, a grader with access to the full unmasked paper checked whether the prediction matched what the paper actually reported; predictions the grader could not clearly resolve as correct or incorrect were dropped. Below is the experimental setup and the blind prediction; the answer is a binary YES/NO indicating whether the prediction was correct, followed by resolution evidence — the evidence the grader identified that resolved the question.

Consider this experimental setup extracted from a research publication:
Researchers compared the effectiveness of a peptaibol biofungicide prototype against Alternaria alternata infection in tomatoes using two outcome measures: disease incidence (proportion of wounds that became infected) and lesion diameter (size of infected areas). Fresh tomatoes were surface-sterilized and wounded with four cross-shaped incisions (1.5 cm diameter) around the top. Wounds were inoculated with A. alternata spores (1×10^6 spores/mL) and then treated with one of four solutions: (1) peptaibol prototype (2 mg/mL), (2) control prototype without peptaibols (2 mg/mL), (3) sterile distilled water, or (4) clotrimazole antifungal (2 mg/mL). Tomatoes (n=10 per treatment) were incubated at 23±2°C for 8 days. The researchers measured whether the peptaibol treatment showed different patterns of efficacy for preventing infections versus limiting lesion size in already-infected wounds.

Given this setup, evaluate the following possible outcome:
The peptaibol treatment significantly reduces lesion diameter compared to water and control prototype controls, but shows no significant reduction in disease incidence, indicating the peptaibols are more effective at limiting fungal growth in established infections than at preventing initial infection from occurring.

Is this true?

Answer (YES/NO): NO